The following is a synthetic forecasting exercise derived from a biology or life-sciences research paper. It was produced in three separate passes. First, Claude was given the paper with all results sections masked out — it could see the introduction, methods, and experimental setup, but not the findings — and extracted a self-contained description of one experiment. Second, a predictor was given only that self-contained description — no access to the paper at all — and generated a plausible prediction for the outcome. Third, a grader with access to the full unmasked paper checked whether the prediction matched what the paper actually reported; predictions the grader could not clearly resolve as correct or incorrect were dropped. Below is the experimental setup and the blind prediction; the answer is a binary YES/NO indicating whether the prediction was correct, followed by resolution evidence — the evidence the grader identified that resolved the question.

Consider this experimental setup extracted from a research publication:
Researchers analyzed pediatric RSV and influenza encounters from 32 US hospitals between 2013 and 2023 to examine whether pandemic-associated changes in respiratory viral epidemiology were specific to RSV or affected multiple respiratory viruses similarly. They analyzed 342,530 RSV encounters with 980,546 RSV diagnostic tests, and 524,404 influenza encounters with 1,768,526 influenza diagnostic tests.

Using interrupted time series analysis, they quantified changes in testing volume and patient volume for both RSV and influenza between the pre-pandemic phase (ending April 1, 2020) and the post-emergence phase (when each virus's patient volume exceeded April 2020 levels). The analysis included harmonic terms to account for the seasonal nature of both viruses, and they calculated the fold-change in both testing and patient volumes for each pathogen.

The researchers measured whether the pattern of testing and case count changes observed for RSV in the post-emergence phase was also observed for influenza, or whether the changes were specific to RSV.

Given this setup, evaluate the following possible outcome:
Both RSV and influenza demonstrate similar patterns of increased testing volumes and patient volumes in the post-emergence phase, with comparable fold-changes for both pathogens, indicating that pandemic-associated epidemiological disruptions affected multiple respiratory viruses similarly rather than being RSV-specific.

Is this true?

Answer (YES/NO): NO